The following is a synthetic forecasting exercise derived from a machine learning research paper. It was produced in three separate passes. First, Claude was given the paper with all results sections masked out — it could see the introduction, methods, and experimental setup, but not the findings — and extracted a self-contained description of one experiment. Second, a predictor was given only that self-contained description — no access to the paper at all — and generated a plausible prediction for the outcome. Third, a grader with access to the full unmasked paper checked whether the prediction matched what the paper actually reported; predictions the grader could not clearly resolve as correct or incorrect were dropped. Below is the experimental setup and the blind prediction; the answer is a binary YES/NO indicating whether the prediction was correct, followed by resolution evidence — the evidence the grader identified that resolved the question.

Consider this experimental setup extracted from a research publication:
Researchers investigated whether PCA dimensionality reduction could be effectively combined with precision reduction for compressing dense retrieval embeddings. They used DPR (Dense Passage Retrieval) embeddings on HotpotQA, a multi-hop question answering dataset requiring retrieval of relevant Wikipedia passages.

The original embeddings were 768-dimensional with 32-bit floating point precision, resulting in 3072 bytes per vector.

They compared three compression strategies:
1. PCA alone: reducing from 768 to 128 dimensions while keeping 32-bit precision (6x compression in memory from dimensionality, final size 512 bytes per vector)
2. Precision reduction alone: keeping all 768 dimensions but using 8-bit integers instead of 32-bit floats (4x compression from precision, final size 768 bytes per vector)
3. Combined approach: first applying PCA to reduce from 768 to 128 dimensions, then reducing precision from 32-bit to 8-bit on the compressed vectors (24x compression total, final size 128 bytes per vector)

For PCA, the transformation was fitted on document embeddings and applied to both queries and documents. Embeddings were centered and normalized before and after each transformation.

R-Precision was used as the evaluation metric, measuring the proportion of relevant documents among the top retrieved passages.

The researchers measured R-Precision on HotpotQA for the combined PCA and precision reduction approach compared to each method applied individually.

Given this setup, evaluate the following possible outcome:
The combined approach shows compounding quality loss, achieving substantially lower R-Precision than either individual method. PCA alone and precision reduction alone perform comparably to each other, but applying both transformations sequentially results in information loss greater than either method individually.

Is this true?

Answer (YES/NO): NO